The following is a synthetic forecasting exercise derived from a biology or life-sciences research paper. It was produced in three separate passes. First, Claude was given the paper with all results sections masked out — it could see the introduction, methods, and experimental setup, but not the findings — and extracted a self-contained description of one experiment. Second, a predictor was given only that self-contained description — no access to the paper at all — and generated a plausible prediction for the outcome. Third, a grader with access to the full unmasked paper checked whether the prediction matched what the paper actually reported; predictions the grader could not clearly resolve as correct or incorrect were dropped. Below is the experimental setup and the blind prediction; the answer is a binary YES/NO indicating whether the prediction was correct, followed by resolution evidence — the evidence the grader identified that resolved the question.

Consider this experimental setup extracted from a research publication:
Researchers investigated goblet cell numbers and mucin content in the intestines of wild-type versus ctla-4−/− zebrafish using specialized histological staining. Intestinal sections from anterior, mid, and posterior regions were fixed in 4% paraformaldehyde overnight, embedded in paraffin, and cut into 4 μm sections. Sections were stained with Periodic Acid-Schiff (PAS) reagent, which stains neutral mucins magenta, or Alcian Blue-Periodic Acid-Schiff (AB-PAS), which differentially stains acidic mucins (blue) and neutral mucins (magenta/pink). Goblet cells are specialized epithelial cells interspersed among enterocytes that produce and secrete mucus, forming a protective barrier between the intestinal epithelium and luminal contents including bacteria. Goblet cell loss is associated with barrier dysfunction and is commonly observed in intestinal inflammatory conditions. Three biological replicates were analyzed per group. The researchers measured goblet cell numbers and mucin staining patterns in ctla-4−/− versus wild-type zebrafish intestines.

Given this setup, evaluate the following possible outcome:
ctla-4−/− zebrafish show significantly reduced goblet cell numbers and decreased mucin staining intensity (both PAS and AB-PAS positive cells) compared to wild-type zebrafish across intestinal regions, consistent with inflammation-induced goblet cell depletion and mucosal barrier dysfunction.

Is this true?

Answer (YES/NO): NO